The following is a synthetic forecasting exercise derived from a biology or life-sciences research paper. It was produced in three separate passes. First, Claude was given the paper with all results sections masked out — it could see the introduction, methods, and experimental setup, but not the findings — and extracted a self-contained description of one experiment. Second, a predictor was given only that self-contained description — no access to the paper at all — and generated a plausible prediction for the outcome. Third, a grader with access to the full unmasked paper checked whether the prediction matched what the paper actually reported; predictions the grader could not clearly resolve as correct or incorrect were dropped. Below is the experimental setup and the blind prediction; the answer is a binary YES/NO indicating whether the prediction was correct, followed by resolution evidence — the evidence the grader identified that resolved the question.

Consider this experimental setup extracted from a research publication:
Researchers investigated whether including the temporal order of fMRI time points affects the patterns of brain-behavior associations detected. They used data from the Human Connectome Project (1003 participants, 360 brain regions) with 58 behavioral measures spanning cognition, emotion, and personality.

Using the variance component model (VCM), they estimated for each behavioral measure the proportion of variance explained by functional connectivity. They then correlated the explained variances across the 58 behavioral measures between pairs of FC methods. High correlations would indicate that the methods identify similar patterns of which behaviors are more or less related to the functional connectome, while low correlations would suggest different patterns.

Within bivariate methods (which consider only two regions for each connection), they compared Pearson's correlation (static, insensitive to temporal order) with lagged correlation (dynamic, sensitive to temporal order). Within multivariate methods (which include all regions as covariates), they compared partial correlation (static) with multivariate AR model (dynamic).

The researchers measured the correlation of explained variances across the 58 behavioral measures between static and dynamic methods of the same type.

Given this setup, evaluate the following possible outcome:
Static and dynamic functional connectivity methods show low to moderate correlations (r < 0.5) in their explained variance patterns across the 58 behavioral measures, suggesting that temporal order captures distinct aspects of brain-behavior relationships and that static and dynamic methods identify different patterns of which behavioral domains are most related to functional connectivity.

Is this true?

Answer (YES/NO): NO